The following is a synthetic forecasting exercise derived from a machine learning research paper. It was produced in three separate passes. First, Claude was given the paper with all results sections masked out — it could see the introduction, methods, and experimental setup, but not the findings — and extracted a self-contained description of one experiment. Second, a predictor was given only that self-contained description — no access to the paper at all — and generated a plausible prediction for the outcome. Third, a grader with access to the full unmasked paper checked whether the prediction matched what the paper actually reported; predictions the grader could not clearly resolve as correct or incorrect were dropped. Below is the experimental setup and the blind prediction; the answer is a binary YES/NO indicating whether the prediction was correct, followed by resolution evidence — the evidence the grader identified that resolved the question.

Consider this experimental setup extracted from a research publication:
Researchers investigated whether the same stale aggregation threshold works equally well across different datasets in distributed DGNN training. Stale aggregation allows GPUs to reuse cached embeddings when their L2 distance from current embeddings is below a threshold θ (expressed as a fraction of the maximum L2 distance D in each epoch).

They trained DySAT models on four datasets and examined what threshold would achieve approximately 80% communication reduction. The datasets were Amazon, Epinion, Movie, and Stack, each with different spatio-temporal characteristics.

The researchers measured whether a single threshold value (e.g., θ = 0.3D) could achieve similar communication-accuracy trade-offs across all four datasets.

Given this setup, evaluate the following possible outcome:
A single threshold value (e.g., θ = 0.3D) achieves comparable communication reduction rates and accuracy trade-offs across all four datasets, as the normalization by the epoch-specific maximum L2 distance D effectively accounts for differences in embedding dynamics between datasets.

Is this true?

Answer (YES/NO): NO